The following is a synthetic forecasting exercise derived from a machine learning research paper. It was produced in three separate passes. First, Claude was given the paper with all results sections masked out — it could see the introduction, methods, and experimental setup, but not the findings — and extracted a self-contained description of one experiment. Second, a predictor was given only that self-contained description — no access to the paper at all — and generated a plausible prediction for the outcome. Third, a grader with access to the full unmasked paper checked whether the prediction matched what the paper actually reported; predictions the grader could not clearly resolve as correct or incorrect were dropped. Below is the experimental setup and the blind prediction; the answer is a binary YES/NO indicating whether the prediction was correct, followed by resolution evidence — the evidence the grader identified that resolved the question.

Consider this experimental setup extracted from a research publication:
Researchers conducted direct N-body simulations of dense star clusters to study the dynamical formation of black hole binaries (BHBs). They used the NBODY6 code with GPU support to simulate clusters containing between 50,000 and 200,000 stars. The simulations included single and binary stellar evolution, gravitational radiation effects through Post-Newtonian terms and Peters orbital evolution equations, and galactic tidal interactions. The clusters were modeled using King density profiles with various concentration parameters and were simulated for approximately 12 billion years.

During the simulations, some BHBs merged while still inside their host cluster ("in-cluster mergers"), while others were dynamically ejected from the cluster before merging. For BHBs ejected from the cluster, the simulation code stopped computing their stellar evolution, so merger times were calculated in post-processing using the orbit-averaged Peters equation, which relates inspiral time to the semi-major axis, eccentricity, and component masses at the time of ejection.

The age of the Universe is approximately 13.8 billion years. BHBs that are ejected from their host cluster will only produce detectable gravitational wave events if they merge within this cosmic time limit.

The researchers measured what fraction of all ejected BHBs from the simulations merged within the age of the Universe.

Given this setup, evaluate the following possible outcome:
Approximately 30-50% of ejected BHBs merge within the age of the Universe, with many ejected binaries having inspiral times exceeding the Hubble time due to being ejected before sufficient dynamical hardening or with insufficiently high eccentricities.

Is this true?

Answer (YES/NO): NO